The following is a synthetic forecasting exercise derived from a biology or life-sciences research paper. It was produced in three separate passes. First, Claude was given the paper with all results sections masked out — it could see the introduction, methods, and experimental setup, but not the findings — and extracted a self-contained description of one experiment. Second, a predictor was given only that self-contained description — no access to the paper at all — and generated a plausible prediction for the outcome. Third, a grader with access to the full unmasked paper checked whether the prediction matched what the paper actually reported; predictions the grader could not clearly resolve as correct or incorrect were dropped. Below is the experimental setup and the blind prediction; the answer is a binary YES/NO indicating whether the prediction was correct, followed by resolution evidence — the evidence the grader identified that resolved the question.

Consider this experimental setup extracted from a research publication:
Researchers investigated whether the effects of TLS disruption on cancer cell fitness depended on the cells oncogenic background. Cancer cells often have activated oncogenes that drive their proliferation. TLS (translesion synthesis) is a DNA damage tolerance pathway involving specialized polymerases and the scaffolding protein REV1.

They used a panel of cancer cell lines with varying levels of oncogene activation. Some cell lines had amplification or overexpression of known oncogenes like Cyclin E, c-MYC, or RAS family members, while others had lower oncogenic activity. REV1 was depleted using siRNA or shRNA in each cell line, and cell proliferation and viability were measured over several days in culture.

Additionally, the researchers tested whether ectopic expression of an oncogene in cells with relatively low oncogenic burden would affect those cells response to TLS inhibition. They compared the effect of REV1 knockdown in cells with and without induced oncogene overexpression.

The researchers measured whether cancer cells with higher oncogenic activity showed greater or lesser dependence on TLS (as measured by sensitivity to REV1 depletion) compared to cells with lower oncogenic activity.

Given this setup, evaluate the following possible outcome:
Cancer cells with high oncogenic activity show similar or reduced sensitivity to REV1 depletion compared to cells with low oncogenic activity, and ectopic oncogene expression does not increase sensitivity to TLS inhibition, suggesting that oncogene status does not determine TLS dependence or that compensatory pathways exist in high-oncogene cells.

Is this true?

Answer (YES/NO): NO